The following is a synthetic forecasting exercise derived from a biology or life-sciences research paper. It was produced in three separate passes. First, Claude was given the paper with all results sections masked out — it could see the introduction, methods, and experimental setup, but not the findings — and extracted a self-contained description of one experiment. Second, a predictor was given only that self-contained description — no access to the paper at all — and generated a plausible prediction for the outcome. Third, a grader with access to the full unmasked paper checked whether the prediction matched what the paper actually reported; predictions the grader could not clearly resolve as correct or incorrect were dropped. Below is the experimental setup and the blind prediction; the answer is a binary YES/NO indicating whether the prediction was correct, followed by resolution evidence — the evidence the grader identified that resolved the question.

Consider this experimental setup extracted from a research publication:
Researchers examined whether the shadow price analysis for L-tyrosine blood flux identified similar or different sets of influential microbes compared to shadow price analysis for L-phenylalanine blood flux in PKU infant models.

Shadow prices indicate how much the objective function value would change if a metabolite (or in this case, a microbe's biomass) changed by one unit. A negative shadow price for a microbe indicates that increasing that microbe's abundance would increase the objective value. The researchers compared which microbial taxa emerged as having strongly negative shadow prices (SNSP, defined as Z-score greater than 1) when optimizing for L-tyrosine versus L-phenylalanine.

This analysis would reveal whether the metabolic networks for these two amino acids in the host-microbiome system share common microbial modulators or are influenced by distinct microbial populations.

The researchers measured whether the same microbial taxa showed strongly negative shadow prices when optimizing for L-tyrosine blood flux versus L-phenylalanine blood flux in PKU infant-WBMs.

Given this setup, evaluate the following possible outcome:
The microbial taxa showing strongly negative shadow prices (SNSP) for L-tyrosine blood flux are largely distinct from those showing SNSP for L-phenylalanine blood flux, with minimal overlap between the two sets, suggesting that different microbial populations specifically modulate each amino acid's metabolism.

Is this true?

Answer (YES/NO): NO